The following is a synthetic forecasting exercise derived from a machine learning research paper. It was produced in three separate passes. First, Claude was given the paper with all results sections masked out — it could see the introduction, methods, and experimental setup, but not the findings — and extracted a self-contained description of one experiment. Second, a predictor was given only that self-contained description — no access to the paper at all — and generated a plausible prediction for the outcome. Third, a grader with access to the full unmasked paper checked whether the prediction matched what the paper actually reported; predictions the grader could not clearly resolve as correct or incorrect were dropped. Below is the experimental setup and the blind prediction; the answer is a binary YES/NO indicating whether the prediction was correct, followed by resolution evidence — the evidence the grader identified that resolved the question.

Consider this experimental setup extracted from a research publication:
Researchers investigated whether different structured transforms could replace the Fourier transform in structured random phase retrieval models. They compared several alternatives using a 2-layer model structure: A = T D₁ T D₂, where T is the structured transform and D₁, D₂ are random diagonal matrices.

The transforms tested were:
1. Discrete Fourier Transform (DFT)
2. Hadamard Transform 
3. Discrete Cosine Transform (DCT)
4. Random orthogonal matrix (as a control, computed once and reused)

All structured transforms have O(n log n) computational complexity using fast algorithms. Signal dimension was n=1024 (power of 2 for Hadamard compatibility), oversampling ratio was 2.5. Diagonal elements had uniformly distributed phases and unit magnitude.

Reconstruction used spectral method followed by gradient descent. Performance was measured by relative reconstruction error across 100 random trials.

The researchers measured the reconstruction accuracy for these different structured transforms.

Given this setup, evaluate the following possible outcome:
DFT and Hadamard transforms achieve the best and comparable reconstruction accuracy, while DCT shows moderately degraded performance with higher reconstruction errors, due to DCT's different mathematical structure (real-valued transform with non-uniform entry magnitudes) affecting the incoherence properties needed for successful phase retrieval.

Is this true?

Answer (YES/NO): NO